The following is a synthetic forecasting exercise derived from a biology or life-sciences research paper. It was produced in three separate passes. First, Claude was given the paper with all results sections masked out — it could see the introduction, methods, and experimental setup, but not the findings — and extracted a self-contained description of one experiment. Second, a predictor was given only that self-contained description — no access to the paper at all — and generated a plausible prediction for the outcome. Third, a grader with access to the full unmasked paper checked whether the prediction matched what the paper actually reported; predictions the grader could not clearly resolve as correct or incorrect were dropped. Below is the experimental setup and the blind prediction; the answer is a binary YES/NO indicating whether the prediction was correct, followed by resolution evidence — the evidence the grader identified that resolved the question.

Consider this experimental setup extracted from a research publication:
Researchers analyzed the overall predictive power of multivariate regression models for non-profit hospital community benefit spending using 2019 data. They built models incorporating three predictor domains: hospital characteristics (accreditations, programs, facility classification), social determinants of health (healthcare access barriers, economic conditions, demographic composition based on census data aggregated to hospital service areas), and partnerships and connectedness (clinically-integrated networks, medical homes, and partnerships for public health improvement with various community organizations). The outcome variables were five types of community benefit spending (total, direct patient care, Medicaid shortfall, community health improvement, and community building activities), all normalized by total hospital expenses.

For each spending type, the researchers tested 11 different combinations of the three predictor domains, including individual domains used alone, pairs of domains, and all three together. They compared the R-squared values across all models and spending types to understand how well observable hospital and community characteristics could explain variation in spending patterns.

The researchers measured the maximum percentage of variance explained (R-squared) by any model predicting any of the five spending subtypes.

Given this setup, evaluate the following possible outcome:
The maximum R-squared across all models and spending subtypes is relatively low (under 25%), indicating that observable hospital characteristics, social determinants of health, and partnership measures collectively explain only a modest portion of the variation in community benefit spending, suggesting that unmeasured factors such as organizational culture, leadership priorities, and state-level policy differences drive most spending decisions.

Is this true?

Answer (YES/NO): YES